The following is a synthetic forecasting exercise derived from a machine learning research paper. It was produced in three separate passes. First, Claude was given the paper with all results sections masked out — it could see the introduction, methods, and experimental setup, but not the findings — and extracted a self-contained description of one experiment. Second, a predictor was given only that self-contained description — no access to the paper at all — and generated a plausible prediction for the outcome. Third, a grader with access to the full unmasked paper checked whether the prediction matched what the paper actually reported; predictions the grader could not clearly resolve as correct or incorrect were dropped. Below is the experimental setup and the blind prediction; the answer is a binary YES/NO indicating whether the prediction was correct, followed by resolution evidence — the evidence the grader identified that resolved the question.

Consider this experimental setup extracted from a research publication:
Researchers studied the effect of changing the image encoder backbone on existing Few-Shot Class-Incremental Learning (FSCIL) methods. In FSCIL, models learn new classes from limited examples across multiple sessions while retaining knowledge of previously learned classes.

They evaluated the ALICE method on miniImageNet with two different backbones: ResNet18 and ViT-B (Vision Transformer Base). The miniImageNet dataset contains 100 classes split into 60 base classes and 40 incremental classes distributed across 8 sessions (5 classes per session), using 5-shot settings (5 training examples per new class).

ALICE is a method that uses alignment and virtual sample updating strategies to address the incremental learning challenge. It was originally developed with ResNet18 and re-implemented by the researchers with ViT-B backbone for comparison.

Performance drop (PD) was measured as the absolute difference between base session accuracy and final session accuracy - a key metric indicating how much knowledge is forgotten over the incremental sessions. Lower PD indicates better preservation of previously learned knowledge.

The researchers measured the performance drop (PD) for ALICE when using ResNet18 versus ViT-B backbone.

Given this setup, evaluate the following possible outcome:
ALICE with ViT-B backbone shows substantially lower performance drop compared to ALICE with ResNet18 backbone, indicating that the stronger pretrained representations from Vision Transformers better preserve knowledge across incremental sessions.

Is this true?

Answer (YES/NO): NO